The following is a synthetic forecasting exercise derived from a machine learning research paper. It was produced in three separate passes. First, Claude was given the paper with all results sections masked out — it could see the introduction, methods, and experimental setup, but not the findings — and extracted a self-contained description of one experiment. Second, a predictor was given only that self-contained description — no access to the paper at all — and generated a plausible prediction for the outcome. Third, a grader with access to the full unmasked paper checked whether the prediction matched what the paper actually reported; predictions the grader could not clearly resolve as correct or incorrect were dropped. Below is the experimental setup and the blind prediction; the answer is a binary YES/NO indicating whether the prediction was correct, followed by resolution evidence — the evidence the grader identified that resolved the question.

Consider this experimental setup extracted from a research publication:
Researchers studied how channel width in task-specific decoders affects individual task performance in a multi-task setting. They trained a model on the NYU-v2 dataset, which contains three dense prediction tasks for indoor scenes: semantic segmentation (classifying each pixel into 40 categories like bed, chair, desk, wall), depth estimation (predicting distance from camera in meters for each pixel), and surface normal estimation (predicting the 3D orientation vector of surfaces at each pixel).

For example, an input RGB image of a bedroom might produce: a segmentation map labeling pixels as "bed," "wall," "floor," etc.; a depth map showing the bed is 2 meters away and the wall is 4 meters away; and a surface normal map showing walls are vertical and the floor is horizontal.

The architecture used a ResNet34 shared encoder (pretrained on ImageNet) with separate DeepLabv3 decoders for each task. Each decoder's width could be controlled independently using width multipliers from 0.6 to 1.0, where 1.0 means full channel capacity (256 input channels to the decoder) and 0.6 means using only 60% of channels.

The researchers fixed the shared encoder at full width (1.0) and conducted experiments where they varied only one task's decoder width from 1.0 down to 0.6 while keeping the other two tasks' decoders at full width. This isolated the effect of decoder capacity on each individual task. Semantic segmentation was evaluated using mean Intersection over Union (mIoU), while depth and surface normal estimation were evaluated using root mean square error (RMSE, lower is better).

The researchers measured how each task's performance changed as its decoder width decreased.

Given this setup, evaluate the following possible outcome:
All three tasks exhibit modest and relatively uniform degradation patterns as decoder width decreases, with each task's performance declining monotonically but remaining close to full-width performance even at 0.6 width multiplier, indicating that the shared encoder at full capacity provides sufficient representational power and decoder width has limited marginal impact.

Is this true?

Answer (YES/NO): NO